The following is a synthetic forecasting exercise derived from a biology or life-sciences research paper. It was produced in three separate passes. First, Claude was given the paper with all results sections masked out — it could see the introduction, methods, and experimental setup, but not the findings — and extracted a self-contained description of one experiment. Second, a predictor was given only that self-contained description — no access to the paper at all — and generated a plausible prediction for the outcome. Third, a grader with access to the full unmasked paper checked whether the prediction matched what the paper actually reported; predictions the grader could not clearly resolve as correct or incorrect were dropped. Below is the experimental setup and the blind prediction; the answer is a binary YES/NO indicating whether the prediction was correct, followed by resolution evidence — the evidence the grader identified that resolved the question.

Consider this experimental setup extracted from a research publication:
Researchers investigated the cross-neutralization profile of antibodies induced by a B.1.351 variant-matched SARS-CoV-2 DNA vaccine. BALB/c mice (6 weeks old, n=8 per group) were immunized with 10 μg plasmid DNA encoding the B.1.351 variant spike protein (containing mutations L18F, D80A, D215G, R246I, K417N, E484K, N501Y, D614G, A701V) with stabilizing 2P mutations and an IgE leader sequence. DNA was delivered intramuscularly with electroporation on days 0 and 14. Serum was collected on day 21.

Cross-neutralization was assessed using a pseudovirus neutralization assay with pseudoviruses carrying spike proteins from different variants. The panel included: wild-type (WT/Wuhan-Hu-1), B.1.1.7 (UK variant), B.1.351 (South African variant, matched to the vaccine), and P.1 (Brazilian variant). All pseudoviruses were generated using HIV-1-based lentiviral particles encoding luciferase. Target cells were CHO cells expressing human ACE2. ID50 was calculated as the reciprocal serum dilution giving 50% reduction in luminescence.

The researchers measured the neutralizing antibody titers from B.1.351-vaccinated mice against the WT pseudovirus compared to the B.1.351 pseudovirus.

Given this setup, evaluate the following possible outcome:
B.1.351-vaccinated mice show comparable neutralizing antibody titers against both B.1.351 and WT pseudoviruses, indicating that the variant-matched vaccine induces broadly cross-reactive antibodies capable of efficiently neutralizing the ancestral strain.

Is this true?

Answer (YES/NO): YES